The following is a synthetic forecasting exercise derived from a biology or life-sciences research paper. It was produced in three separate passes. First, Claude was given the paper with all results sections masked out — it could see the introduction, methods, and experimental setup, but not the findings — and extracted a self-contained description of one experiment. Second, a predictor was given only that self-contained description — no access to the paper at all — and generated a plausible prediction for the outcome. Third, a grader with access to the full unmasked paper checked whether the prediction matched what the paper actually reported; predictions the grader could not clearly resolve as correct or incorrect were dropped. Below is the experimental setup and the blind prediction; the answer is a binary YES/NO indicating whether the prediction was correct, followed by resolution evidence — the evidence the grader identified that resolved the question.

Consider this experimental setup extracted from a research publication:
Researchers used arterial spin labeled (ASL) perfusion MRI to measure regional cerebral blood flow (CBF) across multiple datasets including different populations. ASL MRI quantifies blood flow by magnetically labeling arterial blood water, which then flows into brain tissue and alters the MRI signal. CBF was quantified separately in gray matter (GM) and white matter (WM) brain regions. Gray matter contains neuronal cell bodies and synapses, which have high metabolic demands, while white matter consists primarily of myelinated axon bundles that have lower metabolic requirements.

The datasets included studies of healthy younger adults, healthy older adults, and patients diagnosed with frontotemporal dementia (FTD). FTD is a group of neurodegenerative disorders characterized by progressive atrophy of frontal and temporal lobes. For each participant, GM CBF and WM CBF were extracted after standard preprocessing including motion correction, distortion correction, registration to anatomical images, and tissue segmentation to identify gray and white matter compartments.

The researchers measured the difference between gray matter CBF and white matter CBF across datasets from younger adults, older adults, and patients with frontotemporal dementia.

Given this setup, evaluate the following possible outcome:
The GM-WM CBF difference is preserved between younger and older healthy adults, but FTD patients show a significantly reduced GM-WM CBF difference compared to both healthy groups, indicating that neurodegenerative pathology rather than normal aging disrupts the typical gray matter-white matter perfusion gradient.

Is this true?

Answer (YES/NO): NO